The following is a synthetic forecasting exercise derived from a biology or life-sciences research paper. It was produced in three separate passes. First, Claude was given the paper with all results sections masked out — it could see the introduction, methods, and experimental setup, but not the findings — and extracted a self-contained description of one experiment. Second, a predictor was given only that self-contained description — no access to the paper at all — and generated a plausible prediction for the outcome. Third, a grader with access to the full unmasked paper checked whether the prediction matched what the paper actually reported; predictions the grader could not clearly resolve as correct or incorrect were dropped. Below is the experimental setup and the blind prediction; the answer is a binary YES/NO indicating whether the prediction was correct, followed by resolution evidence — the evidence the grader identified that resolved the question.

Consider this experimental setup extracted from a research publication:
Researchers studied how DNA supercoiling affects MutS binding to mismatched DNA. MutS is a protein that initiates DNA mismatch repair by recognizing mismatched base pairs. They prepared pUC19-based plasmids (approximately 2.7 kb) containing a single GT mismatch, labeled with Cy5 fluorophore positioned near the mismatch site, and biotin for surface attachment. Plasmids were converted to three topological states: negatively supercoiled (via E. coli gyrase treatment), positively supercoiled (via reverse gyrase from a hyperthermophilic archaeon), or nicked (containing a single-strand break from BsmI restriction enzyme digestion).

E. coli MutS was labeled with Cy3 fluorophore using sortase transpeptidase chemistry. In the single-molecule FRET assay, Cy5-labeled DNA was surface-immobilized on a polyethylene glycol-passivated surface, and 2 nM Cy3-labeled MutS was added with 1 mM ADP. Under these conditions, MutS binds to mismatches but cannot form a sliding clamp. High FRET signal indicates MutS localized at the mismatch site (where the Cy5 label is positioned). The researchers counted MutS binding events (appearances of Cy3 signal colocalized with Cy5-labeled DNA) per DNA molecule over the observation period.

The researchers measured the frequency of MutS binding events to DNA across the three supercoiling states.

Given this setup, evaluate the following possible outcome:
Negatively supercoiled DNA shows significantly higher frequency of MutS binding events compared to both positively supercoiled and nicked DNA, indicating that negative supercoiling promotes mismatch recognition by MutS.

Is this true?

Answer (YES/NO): NO